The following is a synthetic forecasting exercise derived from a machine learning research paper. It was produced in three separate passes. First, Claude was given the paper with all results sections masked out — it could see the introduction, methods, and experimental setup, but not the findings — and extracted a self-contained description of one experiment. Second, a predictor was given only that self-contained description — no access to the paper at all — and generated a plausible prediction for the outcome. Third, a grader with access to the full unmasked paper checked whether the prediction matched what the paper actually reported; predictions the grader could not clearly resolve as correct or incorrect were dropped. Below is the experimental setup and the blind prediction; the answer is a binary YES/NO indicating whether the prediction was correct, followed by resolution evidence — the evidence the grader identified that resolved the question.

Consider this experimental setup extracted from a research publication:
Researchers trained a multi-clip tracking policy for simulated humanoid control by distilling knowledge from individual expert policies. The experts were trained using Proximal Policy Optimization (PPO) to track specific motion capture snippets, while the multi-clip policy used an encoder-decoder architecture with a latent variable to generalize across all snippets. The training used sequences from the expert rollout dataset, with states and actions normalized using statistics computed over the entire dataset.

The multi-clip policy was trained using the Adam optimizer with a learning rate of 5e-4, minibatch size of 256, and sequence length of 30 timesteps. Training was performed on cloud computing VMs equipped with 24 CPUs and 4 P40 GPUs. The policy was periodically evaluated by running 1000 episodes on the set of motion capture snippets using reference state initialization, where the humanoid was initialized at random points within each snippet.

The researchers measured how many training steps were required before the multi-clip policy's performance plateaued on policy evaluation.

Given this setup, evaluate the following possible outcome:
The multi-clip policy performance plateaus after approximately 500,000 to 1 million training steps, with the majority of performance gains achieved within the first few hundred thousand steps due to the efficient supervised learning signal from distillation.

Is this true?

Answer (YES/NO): NO